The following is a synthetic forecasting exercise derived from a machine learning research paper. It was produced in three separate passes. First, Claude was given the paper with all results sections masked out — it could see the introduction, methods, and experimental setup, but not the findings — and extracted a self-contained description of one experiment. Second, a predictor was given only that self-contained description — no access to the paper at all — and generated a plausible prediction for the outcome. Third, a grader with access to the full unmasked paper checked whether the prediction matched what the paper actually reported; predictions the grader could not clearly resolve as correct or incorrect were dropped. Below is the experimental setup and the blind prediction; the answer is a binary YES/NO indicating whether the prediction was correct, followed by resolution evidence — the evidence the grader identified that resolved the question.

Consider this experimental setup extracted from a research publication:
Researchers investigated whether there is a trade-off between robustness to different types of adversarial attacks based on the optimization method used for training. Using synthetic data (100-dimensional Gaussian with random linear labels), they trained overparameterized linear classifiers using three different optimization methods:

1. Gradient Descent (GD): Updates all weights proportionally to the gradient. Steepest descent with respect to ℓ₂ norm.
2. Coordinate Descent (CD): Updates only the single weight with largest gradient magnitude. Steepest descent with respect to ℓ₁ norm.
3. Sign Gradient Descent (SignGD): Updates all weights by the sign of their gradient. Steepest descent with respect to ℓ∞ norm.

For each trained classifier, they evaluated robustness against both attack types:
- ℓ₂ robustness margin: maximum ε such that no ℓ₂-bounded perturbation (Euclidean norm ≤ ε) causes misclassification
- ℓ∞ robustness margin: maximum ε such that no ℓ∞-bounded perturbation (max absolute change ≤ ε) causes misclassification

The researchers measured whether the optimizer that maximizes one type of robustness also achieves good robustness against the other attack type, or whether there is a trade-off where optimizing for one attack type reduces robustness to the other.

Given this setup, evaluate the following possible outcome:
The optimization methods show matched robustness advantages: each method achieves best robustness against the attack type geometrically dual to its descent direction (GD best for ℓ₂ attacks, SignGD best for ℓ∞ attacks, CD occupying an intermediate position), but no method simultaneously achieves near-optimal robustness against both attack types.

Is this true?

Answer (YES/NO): NO